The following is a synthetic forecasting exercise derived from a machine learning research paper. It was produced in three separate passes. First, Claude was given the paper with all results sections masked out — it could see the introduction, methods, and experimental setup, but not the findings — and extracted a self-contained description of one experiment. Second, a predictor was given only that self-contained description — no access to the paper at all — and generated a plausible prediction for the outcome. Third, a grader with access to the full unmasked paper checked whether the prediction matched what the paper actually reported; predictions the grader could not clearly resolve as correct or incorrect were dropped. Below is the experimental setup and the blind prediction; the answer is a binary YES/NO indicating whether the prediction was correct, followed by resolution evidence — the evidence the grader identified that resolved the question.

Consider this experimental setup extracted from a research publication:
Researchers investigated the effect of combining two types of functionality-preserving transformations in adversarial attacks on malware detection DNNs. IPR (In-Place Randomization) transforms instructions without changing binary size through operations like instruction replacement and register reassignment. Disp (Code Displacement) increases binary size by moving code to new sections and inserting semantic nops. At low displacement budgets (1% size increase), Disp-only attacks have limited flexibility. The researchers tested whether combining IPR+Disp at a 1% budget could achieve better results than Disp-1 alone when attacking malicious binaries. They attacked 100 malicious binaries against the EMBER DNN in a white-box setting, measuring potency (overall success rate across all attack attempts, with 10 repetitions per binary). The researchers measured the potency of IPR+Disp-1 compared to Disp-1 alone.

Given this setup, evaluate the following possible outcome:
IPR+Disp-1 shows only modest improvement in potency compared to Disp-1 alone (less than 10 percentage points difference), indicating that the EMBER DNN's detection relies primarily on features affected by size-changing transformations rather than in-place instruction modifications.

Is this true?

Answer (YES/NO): NO